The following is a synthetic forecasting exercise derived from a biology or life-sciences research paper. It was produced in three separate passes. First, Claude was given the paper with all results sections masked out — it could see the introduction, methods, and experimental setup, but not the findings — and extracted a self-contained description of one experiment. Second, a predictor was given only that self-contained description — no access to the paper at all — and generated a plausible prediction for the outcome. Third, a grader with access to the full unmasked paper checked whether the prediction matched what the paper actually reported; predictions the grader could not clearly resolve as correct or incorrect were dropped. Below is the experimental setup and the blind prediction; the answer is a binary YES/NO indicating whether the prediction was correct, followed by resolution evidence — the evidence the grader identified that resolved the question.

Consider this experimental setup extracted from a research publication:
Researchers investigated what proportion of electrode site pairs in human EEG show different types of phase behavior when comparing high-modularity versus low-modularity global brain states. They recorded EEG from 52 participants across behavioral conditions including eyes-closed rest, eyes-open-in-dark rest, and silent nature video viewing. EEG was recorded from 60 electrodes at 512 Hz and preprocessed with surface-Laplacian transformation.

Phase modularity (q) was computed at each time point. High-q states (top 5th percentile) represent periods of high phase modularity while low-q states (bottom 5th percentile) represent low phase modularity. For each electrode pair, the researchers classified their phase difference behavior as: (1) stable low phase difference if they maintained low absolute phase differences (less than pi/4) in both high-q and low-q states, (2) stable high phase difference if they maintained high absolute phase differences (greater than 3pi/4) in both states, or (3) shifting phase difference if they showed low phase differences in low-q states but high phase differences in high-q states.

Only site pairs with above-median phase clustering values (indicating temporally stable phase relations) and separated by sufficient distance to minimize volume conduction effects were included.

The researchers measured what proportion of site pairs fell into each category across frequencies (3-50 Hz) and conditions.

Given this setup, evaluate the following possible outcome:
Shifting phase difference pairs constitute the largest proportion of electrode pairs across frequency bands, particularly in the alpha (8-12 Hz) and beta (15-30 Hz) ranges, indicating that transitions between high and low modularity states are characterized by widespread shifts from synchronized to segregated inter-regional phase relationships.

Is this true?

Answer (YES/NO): NO